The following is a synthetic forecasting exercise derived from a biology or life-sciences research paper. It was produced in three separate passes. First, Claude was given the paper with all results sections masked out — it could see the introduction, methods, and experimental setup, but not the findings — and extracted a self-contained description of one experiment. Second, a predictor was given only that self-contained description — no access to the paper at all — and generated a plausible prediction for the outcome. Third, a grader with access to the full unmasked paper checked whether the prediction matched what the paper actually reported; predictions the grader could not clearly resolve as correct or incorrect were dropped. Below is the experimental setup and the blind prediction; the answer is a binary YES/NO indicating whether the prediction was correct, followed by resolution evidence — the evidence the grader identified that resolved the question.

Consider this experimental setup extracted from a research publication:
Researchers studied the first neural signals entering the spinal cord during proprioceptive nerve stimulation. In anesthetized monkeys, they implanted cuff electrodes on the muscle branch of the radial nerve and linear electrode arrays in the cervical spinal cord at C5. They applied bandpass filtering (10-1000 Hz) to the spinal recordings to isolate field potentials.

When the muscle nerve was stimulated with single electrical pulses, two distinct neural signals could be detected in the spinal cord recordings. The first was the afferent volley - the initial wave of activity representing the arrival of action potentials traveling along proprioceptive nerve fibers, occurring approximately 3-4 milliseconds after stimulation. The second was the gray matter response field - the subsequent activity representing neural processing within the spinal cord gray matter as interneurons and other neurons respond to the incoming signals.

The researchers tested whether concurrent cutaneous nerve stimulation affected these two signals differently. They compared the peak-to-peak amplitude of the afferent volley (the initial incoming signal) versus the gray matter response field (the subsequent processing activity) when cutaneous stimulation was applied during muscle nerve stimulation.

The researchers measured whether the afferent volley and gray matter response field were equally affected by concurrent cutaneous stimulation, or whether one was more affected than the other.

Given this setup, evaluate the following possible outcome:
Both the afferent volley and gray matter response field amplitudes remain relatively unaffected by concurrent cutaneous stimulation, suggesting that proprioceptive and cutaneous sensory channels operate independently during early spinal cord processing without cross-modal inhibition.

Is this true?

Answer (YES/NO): NO